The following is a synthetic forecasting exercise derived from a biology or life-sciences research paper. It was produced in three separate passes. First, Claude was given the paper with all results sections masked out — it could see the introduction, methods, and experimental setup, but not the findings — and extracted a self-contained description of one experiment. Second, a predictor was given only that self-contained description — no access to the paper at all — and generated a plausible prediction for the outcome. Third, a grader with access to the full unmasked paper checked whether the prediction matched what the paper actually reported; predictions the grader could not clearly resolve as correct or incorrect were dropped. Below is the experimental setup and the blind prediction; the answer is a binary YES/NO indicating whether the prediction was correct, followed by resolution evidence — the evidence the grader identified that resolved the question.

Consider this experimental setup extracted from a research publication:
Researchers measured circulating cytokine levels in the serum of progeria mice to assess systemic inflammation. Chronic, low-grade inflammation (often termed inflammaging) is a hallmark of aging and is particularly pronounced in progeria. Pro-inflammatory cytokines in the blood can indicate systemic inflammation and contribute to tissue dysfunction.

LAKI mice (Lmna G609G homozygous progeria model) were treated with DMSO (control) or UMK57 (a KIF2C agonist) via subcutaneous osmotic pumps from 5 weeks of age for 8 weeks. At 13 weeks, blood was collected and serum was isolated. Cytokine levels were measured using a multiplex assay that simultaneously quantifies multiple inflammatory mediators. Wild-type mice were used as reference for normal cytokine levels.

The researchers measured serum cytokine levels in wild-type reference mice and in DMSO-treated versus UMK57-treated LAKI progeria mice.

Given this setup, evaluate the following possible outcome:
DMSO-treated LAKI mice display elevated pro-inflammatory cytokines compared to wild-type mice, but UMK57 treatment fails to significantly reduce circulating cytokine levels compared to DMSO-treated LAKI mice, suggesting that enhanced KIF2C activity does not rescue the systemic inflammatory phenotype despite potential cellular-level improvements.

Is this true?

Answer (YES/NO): NO